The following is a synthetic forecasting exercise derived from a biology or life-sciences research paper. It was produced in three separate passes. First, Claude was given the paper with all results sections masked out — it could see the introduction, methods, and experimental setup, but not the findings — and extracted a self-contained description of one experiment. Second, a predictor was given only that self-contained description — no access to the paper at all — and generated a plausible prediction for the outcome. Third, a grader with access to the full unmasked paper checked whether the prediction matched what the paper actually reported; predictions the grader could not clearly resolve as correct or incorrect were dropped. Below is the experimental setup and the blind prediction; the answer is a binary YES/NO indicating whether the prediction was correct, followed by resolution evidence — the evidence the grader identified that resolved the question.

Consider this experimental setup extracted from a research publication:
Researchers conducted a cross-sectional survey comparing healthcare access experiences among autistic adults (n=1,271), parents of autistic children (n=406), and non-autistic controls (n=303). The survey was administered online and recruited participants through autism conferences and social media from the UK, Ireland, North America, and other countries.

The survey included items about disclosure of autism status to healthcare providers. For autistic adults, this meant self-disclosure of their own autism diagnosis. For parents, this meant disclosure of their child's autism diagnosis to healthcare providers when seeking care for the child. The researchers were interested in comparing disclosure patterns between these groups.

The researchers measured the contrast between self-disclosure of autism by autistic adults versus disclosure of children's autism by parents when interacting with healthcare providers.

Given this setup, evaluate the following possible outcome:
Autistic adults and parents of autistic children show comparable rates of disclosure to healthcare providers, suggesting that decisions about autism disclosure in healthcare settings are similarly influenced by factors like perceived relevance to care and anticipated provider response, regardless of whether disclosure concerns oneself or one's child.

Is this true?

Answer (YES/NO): NO